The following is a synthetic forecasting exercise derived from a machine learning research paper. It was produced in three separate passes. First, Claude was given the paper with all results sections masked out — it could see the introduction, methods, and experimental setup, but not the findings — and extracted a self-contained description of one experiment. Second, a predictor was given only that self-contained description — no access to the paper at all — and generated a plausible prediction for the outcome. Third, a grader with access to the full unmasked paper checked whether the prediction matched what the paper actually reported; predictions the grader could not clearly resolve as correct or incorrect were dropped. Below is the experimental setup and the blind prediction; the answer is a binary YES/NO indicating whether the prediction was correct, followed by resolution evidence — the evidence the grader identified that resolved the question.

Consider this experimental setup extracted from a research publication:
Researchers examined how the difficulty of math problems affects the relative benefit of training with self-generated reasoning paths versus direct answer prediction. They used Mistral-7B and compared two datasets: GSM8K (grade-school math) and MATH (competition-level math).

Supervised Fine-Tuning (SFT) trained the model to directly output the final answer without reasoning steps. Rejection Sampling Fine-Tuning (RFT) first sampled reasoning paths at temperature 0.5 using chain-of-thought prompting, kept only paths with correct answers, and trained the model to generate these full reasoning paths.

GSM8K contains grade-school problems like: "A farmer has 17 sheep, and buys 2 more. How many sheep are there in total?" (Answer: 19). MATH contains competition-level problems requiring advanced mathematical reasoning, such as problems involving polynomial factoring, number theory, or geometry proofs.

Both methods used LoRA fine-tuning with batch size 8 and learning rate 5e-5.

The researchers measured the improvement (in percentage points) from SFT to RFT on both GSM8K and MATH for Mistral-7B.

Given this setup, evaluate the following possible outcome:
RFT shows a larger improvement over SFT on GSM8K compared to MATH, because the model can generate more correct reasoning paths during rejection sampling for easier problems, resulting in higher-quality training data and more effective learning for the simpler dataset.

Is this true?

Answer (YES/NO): YES